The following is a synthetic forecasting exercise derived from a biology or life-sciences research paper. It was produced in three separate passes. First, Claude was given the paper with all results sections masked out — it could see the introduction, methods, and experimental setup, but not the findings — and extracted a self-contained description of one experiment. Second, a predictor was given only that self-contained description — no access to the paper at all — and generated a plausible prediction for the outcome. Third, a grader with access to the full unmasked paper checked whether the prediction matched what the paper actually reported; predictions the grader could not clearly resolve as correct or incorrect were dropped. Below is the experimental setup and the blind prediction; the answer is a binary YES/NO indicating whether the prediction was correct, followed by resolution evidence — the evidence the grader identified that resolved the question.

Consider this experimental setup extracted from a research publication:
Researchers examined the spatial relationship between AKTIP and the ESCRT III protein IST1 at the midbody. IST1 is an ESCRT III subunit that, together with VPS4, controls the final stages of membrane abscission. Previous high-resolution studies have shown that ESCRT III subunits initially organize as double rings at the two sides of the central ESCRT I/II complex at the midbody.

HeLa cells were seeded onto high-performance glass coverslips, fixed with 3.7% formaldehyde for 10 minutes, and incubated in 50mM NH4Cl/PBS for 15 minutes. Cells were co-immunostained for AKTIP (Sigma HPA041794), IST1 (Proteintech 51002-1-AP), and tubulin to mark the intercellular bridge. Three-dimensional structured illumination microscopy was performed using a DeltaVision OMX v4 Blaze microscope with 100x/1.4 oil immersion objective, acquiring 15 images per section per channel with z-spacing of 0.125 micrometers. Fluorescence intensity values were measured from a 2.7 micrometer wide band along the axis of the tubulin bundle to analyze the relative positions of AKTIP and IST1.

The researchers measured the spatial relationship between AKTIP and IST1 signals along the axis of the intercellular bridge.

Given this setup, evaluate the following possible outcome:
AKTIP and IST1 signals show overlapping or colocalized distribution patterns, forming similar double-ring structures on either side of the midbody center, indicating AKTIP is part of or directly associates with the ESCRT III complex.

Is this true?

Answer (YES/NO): NO